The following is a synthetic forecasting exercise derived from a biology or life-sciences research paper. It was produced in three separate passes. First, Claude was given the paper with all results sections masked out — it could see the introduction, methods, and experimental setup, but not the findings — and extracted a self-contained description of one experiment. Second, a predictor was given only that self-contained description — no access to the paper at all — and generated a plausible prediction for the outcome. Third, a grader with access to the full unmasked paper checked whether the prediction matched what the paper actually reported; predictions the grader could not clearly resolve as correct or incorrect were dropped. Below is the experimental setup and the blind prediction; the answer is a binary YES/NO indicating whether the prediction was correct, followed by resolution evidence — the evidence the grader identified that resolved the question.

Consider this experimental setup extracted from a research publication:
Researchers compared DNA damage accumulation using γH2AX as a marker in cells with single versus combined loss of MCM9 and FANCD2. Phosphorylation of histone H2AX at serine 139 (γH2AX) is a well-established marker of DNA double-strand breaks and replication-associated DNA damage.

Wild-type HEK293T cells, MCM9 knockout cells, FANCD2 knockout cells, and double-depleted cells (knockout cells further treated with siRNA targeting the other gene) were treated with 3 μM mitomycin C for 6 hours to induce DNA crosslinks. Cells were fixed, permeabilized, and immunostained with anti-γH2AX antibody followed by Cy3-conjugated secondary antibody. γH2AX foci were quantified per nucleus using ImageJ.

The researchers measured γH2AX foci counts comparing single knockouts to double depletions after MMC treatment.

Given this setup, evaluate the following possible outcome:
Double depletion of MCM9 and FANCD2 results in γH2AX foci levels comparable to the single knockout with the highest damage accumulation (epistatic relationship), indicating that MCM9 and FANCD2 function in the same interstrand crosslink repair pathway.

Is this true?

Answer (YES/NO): NO